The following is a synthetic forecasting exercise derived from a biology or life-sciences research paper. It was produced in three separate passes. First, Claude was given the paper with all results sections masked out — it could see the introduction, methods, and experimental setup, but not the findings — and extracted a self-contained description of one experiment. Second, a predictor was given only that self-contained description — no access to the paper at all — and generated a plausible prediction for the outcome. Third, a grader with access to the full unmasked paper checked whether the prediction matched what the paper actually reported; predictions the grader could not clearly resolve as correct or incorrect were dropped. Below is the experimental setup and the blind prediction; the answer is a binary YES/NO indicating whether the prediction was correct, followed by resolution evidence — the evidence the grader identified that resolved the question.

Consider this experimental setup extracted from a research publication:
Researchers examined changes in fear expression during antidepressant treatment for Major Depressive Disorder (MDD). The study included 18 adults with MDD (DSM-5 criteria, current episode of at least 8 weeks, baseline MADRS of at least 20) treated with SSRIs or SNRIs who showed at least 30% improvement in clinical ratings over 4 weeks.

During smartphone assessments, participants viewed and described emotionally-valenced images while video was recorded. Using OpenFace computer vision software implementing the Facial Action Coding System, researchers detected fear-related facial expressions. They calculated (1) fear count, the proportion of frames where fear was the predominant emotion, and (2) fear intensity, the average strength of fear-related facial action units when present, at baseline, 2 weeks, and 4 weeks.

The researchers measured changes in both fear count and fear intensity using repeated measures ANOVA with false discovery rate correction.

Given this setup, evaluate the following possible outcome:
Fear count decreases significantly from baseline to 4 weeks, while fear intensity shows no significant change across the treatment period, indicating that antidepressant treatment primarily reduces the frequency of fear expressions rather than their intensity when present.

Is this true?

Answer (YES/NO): NO